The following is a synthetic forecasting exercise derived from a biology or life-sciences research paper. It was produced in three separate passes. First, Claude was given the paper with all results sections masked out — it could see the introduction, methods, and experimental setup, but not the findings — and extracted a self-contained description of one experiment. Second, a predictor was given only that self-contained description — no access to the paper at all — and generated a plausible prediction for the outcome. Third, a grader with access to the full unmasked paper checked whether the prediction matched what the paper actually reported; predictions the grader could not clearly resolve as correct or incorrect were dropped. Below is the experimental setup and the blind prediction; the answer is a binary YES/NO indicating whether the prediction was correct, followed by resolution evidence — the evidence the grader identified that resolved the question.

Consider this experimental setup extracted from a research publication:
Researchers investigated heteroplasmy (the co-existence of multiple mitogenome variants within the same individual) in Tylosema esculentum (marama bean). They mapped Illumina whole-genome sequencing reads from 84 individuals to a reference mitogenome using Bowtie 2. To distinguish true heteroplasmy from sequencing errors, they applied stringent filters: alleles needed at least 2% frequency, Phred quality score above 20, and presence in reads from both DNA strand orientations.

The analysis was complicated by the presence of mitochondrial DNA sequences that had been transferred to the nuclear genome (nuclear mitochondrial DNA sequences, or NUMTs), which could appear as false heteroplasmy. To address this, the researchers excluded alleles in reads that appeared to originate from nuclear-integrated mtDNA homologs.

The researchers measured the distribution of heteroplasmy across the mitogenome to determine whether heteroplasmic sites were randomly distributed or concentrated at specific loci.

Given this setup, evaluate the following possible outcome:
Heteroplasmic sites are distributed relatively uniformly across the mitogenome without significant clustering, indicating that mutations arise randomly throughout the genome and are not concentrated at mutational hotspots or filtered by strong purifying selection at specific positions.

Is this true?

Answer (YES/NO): NO